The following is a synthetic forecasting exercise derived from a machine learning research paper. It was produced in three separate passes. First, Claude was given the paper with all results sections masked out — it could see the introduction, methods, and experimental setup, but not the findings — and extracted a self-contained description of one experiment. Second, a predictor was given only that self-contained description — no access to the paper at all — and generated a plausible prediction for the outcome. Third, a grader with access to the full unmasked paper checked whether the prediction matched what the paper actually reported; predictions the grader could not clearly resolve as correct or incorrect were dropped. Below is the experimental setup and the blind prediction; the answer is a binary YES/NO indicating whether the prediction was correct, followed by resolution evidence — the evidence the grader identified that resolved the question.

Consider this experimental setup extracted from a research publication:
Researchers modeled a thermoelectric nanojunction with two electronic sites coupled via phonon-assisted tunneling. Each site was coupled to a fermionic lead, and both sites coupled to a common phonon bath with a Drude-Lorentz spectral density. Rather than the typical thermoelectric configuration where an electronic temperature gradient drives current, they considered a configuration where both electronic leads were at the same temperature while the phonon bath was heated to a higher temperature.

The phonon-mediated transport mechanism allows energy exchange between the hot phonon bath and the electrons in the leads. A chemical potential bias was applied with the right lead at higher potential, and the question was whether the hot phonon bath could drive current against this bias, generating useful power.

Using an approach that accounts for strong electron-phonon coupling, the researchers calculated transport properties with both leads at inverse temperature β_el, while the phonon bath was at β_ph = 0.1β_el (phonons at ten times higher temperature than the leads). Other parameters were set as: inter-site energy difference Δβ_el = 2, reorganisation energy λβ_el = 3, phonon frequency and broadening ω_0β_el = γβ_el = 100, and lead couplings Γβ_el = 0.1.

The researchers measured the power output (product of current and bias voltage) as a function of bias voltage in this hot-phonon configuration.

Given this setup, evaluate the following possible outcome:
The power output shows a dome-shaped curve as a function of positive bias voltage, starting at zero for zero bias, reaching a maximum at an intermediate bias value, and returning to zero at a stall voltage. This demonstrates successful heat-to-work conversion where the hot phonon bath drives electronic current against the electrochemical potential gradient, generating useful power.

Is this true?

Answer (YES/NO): YES